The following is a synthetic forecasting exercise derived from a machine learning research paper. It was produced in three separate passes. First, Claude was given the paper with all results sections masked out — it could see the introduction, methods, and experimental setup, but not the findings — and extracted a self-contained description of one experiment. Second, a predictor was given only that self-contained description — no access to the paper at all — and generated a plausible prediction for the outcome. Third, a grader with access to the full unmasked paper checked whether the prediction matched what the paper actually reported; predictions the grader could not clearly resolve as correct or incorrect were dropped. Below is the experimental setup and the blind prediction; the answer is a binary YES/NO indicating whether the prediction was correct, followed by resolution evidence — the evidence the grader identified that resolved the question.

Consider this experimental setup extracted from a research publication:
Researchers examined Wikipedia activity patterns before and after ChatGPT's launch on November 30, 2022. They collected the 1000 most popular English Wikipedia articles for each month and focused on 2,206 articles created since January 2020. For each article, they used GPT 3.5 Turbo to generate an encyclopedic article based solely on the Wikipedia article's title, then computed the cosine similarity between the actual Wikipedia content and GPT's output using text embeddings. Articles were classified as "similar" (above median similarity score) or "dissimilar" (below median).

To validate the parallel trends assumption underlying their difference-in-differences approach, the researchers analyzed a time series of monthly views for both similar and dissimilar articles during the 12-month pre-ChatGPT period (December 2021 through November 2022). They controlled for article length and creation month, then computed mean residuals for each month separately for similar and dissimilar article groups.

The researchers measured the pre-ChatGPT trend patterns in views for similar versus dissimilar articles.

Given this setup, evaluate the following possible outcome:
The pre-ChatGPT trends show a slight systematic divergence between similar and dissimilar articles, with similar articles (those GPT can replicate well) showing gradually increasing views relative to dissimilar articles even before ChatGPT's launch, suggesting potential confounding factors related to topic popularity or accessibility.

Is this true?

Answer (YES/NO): NO